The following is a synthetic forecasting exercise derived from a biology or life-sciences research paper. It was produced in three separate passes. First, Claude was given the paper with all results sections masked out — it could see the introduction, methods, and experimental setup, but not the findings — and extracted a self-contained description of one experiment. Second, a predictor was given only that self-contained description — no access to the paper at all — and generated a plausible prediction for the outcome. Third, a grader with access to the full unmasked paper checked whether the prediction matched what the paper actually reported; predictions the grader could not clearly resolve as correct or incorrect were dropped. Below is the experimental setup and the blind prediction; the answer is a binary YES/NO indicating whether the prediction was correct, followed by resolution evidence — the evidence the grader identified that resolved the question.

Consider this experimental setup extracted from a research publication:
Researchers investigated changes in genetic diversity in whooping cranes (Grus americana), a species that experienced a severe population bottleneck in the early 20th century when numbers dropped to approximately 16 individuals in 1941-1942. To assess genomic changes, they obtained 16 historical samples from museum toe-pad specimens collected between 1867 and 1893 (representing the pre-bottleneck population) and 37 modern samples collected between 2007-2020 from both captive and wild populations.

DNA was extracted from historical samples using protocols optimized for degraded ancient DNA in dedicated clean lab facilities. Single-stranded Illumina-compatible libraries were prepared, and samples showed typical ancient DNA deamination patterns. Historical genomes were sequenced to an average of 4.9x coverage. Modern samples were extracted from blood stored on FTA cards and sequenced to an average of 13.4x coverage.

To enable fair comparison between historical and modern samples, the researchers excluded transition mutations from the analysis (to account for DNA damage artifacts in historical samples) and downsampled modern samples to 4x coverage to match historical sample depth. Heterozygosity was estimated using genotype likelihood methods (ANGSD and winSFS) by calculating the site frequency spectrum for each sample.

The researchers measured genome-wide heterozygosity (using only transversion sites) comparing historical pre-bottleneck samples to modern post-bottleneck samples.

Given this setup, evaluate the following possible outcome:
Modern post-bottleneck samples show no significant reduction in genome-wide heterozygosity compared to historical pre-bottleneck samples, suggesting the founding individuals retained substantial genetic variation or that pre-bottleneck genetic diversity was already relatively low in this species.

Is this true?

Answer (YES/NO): NO